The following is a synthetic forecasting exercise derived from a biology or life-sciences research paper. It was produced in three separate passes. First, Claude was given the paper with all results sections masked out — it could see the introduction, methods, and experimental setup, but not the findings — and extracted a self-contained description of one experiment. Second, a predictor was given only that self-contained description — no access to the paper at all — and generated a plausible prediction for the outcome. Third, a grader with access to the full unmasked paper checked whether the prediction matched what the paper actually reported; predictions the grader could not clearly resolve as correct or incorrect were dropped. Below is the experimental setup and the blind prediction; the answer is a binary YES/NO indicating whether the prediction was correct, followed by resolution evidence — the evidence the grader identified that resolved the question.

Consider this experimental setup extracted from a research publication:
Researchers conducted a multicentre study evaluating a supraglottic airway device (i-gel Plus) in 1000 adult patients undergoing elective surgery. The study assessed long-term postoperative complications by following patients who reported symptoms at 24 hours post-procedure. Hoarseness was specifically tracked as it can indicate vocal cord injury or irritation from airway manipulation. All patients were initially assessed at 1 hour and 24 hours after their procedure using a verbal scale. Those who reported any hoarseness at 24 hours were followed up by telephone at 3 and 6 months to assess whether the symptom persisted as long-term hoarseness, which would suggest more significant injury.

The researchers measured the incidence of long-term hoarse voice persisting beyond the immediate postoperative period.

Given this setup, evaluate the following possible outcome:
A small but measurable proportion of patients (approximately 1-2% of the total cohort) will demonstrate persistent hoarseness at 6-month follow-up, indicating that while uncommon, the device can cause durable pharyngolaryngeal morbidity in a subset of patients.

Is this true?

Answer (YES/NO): NO